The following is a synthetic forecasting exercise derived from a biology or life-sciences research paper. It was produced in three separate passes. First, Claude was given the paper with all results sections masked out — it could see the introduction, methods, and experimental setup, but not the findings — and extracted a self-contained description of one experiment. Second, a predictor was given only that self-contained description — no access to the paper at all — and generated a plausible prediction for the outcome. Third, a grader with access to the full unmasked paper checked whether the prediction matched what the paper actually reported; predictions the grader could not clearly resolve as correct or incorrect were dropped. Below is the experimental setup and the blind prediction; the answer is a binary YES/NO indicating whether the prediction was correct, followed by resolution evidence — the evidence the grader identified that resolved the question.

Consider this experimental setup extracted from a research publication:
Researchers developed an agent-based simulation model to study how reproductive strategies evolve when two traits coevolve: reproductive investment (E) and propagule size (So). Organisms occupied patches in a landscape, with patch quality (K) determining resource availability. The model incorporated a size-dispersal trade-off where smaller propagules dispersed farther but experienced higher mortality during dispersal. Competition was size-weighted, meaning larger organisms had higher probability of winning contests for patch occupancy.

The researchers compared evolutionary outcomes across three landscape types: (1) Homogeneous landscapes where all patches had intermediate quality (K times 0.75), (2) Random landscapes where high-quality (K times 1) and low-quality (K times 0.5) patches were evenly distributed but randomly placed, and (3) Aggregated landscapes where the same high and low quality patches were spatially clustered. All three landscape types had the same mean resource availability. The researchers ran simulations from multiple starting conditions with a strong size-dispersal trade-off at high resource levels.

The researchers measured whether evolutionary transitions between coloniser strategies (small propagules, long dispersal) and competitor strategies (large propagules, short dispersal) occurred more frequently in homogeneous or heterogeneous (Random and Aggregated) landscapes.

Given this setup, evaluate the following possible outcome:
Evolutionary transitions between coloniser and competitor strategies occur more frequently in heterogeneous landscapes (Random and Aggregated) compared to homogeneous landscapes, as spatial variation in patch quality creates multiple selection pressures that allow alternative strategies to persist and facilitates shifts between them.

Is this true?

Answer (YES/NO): NO